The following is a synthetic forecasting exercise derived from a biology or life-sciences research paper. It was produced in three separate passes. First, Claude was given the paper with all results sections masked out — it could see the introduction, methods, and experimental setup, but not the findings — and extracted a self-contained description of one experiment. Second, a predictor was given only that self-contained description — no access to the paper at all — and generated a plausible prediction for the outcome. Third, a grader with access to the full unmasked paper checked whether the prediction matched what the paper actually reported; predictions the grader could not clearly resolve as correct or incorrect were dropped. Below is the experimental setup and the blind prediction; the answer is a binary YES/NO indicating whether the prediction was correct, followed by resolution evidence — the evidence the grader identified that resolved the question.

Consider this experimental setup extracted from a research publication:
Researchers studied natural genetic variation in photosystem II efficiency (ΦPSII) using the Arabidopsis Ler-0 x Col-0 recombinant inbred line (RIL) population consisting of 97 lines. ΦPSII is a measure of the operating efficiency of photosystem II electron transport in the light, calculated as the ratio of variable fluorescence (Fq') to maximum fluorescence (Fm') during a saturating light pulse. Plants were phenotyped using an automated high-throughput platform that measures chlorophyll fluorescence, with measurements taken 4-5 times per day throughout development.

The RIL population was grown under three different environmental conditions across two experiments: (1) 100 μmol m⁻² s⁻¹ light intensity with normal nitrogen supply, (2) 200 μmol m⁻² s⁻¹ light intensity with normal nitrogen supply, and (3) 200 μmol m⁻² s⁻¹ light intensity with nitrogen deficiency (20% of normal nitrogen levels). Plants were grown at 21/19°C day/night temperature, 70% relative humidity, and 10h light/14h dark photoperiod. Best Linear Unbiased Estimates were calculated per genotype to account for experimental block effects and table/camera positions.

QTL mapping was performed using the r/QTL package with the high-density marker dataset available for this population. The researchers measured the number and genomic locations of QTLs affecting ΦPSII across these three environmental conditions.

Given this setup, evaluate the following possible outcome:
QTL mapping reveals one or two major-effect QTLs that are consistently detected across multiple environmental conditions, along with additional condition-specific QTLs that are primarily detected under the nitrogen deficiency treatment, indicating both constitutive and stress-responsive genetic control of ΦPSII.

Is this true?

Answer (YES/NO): NO